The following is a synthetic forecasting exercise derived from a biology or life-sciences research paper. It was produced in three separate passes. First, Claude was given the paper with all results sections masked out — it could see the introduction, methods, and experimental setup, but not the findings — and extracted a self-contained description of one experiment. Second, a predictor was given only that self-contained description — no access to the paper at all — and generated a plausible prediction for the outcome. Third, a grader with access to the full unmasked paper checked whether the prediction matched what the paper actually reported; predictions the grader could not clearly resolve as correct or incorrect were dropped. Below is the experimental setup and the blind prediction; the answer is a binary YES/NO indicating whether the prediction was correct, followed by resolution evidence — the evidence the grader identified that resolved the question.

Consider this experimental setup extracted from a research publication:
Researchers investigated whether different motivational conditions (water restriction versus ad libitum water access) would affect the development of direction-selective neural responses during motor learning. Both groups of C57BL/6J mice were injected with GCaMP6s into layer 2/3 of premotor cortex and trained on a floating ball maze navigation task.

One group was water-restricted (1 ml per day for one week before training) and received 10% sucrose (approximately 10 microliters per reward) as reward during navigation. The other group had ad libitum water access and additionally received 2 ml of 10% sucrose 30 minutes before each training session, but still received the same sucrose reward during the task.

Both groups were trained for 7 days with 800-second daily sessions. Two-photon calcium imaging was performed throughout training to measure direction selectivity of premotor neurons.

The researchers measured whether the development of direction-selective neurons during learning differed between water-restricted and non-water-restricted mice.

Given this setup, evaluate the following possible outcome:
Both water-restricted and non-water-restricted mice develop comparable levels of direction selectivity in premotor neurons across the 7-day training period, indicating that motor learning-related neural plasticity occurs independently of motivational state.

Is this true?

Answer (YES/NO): NO